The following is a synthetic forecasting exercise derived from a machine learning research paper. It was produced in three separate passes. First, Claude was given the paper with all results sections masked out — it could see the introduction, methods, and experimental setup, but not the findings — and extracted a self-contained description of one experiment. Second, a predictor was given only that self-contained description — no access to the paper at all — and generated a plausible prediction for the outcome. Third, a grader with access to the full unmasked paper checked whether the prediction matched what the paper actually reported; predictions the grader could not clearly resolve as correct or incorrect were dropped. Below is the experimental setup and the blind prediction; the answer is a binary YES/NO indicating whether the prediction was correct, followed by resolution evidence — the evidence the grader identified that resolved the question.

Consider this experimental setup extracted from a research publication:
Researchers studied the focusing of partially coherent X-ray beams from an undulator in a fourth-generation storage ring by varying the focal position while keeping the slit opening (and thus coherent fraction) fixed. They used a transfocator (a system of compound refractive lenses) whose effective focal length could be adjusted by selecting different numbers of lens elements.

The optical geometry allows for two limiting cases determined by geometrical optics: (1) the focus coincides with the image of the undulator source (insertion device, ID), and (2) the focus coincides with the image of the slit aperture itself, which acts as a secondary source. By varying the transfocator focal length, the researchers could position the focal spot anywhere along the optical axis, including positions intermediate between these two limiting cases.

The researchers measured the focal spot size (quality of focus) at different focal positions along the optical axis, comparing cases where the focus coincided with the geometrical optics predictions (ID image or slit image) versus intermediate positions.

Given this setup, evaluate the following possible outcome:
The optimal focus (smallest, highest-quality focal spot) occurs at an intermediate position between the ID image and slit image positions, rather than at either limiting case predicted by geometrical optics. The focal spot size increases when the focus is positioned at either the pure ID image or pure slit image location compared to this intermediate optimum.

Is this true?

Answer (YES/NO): NO